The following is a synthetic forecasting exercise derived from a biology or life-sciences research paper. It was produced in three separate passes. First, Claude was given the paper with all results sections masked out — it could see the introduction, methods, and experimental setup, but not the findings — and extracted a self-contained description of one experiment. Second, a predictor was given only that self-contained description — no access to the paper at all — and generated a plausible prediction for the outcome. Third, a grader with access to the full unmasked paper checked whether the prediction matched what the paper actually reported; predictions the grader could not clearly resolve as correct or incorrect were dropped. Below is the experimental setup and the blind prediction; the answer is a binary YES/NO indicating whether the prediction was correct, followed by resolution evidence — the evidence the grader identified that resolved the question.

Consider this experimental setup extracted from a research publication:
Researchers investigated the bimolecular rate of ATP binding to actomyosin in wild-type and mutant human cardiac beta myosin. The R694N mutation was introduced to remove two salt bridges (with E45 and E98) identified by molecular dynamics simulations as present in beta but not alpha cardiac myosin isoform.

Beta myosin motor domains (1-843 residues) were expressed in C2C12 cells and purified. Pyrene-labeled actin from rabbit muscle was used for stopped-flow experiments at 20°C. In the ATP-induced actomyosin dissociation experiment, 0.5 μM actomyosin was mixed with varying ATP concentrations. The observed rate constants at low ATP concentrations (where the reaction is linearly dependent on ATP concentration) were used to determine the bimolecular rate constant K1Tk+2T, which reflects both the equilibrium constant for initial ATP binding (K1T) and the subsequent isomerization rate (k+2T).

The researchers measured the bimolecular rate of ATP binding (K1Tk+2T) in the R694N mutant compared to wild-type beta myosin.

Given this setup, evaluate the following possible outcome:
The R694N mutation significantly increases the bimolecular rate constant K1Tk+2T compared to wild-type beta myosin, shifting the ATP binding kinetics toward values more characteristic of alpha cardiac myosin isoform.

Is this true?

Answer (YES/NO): NO